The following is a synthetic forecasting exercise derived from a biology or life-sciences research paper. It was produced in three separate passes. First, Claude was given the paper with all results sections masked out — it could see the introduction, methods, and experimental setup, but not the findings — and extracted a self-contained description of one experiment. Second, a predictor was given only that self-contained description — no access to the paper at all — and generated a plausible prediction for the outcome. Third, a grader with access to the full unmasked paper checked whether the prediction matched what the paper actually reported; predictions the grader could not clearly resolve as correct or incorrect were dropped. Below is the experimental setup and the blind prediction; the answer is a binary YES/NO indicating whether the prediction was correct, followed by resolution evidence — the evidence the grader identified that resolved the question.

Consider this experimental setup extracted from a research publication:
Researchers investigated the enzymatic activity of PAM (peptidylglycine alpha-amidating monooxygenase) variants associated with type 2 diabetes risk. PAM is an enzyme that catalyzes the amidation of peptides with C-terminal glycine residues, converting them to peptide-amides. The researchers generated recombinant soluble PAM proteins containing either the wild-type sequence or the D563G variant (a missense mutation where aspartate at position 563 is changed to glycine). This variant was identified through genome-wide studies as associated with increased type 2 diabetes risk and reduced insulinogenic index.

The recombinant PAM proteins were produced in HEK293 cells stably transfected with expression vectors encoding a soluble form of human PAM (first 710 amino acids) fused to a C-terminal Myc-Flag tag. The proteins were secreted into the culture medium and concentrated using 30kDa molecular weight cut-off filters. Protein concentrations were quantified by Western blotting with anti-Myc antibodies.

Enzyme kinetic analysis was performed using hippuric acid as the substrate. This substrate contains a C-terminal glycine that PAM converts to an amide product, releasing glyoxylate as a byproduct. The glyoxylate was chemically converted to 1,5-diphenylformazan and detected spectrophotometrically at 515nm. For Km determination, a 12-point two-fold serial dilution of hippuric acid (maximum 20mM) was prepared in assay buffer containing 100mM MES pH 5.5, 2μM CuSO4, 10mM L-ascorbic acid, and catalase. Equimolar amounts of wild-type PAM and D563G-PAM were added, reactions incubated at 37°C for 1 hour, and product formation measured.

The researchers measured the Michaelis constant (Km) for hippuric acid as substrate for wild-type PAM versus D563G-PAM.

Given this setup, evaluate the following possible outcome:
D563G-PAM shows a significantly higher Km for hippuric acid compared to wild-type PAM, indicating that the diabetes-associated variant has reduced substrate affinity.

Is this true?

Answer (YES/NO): NO